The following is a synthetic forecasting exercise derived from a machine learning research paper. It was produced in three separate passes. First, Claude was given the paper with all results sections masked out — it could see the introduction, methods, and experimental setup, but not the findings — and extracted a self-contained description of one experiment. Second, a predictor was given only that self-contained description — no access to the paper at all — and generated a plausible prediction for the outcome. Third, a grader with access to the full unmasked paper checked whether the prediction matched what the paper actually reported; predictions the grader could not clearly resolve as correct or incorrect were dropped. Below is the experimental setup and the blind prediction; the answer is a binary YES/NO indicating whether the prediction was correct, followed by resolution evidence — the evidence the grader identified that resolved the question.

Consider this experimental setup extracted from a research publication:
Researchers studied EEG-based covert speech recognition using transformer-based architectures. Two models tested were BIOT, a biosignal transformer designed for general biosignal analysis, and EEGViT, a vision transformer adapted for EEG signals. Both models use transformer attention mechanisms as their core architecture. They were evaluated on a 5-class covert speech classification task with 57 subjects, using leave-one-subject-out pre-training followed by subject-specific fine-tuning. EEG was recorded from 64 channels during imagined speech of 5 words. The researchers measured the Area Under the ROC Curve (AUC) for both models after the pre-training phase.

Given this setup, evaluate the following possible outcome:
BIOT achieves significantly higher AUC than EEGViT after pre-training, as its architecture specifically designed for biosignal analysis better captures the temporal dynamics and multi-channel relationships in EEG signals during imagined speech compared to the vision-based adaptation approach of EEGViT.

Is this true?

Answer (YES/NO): NO